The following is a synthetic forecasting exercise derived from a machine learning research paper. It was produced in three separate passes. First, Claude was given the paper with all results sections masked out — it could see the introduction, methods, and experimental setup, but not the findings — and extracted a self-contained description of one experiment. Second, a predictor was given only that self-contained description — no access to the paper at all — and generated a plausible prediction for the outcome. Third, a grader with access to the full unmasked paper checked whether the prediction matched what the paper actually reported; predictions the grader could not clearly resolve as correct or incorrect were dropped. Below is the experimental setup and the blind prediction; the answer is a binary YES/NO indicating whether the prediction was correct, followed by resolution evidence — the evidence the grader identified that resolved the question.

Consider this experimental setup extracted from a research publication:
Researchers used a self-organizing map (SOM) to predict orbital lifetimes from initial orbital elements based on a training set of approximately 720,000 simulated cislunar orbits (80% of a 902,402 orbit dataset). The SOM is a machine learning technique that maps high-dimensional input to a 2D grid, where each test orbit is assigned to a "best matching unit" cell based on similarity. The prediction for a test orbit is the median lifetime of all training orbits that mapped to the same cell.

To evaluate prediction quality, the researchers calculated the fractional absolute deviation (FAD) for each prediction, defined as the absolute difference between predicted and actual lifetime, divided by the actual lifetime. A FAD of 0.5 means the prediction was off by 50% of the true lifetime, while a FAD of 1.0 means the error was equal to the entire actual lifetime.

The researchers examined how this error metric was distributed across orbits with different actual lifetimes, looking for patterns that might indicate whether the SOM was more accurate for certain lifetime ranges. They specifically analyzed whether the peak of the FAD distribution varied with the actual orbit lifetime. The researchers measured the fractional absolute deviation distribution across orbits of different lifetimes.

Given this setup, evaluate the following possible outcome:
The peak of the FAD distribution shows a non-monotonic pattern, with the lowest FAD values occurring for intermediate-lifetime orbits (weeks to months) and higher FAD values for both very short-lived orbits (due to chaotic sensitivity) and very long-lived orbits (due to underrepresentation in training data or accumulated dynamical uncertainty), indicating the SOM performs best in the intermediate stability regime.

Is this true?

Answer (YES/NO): NO